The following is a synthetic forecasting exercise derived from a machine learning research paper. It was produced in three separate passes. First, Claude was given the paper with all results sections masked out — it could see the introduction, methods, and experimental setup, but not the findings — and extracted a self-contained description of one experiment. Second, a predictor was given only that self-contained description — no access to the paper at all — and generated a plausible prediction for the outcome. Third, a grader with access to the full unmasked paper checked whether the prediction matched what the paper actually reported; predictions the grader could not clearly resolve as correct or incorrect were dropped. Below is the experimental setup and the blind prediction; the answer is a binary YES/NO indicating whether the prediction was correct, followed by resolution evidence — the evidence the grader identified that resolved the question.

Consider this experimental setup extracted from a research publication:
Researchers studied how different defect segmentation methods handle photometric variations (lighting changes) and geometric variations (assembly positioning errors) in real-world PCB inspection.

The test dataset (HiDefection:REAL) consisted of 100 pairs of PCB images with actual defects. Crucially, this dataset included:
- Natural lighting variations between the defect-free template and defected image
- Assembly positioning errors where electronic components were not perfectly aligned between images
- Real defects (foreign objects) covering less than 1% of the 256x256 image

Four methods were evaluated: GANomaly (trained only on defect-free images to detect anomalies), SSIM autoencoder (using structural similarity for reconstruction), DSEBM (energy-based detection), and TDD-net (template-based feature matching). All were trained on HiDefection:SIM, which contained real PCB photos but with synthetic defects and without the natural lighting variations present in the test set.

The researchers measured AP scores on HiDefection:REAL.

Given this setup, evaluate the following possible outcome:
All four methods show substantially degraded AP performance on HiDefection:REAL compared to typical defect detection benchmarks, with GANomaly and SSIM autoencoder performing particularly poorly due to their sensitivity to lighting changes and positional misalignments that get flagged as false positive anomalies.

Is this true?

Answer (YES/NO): NO